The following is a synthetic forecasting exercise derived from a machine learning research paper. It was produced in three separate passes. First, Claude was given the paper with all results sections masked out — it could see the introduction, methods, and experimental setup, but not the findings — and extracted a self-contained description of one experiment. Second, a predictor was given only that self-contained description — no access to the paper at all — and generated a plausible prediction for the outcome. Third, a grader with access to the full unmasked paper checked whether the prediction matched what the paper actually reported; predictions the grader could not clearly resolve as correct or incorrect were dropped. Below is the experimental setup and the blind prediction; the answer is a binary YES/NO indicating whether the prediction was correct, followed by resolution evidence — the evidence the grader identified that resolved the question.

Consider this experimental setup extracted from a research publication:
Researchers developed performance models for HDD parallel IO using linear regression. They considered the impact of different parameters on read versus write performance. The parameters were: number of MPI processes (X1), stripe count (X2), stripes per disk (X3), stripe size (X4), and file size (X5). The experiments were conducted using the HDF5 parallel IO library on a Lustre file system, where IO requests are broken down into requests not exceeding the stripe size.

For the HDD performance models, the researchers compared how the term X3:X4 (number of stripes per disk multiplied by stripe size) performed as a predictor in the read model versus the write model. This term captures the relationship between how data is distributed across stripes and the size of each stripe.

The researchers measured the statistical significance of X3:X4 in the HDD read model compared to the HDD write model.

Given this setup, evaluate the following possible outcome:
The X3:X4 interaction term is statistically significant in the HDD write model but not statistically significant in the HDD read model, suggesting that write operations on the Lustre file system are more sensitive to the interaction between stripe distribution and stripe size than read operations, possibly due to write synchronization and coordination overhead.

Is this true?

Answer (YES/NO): NO